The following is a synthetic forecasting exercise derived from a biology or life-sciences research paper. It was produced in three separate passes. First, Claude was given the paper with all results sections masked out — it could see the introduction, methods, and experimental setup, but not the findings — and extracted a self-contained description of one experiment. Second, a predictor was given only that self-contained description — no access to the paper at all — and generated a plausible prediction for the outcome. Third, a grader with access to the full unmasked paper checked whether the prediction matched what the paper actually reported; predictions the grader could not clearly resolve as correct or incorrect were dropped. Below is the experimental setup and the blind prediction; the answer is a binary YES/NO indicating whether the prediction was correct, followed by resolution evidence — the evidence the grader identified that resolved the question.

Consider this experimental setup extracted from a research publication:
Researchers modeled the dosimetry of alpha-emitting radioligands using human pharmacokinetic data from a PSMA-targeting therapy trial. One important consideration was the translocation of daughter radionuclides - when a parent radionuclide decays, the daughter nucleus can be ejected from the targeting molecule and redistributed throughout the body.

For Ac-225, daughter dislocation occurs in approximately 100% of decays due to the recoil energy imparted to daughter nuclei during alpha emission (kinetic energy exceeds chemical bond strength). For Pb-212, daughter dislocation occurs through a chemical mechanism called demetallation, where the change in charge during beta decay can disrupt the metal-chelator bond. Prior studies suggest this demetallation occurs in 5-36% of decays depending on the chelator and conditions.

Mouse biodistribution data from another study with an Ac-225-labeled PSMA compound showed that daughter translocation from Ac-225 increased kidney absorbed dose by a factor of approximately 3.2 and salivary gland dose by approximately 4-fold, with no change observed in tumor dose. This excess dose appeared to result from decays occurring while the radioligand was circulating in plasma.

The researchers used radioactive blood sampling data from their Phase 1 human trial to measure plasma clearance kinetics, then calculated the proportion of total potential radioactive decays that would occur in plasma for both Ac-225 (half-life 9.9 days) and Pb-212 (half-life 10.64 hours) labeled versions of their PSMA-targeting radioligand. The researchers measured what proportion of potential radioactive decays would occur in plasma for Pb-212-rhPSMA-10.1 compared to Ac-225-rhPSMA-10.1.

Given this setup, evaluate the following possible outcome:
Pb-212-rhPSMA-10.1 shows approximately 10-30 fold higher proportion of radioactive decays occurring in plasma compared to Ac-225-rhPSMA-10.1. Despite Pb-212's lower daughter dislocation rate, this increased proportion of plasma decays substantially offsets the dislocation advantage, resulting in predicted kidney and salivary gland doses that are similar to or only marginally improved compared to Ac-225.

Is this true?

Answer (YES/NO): NO